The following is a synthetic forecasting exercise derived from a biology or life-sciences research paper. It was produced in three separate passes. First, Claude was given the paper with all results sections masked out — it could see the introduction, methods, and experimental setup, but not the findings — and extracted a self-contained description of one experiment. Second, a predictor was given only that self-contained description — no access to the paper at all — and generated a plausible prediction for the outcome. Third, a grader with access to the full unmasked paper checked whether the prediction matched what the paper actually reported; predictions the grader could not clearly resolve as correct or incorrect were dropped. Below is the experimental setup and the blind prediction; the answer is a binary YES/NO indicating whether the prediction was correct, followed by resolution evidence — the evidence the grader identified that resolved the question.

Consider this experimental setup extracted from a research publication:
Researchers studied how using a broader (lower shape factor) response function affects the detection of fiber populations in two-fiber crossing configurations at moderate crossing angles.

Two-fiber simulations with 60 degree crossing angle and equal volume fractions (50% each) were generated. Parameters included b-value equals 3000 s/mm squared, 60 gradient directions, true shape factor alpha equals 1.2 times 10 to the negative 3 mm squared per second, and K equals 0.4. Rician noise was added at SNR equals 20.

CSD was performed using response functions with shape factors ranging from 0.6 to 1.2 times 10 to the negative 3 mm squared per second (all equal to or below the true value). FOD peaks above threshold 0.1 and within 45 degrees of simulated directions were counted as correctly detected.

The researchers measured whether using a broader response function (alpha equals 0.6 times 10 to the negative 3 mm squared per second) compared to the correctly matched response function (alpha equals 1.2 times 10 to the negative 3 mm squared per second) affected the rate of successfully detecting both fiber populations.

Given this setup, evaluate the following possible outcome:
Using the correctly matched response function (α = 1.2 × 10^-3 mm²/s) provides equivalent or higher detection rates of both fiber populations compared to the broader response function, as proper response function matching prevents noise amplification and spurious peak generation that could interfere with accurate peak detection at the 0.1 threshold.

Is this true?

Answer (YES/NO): YES